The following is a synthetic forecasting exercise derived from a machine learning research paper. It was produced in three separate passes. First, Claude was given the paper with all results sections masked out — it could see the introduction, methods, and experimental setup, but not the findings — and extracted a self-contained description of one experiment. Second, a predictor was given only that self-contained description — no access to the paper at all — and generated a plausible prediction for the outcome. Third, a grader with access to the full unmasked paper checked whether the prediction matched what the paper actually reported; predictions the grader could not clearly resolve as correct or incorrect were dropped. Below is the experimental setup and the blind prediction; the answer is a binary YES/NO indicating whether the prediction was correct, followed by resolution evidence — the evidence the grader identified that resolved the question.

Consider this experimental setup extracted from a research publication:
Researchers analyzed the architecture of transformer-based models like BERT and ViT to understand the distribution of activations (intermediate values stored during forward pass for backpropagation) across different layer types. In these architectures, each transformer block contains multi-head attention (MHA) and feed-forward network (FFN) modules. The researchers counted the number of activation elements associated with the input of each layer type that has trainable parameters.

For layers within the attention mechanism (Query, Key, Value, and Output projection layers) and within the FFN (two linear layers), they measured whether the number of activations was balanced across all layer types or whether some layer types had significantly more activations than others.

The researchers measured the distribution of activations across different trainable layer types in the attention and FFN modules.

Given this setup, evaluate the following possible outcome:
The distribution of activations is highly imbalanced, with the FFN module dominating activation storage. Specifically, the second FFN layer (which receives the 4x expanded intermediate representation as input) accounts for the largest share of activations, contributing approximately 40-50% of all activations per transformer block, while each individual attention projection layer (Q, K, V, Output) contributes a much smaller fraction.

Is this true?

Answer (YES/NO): NO